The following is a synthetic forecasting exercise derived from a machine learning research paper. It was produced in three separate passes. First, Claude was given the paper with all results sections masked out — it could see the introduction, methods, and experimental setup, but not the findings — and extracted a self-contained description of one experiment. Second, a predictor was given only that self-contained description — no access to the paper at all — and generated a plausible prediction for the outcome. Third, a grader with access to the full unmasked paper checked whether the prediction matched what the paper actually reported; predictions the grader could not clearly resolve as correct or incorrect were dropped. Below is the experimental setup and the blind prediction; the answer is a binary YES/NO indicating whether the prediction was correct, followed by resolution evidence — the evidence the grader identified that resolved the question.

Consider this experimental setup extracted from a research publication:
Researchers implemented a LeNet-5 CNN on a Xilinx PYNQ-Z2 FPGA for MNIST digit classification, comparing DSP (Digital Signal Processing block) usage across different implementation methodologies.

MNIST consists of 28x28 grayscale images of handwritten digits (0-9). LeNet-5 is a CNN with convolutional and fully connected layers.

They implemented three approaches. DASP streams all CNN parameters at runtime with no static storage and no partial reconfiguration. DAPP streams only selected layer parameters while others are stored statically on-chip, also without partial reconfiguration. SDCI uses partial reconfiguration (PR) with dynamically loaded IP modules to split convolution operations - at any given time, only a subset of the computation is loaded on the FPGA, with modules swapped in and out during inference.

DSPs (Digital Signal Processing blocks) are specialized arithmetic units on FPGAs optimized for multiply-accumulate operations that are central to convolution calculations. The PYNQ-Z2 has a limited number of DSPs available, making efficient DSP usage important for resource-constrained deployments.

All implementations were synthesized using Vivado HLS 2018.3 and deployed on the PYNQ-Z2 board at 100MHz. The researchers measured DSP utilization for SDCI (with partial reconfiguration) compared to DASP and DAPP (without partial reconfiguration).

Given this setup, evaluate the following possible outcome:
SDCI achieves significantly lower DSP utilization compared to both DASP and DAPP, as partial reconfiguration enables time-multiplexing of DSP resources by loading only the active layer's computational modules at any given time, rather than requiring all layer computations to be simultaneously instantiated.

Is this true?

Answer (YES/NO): YES